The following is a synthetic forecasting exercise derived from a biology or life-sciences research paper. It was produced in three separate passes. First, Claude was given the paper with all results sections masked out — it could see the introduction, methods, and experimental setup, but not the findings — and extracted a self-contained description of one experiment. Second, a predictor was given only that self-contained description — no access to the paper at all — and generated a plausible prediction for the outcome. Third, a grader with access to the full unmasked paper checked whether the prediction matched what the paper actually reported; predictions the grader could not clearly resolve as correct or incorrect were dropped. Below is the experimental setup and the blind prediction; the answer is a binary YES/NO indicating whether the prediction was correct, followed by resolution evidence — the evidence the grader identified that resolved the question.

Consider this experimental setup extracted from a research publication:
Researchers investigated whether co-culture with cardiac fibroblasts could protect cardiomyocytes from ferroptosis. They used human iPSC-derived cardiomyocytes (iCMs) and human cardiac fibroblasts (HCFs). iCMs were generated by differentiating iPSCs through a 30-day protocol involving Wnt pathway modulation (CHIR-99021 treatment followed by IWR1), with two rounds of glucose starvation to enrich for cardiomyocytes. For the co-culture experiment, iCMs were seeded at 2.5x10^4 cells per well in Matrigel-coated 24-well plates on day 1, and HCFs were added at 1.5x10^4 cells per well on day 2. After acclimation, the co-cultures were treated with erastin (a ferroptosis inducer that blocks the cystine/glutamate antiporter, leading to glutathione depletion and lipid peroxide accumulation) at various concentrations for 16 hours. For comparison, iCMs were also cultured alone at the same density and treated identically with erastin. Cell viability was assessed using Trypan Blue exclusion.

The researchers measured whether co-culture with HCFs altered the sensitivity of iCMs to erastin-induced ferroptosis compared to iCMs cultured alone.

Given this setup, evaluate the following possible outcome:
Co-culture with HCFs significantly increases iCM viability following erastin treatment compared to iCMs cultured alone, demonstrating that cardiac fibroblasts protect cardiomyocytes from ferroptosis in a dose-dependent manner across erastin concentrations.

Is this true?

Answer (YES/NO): NO